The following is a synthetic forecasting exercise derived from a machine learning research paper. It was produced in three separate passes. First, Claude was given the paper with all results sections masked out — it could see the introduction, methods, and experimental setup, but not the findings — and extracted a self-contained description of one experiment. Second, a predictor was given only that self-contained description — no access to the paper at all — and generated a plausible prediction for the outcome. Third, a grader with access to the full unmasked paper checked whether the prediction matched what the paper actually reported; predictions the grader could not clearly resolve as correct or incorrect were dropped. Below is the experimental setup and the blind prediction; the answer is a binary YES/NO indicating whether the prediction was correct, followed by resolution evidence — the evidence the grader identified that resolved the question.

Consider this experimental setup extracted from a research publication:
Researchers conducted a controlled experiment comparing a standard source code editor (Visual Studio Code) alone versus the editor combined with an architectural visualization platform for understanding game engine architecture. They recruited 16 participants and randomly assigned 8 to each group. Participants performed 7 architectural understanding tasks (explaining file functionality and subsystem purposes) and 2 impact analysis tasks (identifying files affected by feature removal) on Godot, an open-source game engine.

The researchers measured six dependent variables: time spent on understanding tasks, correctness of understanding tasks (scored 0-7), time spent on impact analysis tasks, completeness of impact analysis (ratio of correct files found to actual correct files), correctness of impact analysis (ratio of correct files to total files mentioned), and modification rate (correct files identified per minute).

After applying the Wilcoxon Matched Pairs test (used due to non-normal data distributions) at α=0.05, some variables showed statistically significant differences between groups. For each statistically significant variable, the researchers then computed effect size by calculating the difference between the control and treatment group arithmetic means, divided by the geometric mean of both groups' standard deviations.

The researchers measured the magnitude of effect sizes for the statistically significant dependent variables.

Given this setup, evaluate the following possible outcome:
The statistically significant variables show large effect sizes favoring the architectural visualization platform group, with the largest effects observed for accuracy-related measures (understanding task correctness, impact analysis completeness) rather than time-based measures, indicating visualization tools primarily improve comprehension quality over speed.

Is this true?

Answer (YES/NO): NO